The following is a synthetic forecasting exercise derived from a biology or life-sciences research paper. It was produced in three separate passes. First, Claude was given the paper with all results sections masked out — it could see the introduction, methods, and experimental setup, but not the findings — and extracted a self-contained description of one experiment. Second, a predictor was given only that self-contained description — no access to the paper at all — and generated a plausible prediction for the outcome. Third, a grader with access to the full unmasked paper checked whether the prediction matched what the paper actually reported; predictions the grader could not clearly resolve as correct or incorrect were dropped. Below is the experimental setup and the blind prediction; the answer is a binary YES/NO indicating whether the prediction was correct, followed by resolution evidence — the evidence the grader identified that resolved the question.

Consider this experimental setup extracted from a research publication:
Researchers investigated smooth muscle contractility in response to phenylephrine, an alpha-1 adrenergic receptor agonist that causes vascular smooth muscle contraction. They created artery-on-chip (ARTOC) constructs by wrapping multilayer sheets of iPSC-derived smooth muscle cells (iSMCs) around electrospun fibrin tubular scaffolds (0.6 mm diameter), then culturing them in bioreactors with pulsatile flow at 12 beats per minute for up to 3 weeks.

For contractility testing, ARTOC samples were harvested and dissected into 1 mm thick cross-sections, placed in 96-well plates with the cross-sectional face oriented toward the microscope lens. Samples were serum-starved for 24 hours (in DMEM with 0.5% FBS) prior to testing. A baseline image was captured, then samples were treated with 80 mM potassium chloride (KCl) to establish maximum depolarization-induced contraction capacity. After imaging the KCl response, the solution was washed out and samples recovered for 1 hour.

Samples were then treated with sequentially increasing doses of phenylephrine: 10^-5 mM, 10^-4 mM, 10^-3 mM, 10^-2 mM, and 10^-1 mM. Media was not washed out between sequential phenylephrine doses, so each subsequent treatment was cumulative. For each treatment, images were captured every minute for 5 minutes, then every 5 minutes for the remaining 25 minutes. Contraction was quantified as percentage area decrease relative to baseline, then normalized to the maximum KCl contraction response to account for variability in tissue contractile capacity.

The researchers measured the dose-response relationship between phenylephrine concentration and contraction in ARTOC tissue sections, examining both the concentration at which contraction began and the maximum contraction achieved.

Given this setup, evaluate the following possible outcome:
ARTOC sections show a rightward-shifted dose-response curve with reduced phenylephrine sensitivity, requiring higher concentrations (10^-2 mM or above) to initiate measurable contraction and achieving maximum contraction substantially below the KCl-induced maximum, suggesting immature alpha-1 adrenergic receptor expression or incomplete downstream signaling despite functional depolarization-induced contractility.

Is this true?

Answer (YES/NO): NO